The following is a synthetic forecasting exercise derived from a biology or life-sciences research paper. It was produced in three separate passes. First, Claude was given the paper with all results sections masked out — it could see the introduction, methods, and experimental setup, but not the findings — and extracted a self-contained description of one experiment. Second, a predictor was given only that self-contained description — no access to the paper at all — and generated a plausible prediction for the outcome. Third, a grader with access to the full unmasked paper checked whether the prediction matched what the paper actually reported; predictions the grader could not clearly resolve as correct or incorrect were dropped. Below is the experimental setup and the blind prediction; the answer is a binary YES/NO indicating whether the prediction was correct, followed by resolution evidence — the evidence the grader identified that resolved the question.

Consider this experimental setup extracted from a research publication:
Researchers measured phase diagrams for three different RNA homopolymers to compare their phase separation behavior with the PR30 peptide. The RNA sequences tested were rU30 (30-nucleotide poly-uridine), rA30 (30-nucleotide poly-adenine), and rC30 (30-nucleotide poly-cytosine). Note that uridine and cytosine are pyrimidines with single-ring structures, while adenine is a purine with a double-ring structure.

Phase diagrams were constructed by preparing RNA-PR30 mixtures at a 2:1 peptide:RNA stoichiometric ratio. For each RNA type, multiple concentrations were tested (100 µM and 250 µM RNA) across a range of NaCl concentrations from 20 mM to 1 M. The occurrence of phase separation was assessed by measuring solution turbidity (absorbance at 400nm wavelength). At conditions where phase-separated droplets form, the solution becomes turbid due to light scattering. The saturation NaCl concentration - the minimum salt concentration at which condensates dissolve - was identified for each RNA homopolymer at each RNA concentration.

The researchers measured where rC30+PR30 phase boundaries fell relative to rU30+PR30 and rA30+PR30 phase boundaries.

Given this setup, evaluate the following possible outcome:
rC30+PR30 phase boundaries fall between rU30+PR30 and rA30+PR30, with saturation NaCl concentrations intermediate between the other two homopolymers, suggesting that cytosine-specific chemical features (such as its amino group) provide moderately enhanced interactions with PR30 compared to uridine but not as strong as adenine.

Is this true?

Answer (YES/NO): NO